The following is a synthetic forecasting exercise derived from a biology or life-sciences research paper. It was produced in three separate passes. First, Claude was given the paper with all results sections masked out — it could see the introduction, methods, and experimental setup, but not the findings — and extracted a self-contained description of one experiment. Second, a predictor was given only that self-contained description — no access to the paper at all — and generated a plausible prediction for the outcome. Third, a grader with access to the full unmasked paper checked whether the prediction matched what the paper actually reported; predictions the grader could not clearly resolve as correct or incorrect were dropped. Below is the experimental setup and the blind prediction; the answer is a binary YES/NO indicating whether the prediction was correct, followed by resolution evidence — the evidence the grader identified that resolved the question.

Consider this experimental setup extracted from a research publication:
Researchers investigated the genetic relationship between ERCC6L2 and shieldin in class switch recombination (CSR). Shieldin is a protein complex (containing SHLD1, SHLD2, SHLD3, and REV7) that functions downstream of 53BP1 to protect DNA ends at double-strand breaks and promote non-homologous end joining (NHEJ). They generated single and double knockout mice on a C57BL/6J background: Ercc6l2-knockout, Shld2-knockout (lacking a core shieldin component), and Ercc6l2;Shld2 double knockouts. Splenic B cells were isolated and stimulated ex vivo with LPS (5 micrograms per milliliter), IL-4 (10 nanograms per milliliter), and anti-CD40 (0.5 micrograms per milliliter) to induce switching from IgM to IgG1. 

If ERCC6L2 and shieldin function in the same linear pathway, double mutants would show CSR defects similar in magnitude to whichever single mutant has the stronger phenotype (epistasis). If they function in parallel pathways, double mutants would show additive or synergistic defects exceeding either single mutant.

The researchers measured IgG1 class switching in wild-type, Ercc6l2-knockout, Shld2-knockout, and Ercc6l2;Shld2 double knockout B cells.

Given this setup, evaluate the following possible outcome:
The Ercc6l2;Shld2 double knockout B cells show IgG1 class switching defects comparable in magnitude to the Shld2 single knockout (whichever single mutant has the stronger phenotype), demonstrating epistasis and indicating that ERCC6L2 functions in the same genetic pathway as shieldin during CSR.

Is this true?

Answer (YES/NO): NO